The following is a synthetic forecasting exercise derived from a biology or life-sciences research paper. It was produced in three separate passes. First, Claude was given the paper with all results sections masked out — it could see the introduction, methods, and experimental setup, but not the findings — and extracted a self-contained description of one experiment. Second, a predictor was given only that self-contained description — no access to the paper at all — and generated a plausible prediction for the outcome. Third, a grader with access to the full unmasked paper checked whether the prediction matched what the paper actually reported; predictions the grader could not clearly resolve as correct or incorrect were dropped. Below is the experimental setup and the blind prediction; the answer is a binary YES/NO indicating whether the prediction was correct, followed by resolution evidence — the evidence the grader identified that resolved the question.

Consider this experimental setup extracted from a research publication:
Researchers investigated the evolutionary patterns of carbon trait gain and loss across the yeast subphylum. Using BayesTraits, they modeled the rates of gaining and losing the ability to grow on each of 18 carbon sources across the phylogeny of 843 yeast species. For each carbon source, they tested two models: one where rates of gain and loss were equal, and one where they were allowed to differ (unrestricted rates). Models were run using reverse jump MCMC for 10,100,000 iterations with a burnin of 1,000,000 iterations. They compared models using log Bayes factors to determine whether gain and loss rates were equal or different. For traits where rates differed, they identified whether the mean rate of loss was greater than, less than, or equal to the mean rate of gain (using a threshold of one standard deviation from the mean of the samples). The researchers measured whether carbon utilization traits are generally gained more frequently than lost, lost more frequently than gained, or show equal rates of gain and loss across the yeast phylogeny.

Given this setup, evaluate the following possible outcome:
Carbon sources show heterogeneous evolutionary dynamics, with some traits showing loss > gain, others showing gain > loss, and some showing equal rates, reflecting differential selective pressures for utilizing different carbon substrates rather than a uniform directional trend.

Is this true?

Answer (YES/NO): NO